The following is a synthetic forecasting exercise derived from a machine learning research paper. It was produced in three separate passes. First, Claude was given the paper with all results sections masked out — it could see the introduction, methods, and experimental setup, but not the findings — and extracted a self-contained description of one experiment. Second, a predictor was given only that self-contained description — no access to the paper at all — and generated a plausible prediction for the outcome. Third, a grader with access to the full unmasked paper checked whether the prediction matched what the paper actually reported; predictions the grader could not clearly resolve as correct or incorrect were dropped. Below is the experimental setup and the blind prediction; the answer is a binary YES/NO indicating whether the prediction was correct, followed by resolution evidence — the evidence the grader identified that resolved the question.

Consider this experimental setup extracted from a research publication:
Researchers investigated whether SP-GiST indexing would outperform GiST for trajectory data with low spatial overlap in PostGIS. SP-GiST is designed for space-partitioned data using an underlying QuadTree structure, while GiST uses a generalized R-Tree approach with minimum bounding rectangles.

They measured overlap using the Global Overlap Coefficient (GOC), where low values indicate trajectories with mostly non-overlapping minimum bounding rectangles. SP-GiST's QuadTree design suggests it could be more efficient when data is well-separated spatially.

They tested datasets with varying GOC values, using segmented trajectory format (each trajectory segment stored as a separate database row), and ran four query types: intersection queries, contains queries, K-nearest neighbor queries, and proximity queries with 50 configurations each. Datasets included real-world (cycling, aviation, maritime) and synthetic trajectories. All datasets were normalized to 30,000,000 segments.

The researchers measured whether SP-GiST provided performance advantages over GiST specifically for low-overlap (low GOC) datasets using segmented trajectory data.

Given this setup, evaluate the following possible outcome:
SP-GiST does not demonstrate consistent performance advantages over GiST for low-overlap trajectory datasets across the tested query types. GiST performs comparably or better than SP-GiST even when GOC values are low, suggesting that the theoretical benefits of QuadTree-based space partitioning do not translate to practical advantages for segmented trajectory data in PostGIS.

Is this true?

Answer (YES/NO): YES